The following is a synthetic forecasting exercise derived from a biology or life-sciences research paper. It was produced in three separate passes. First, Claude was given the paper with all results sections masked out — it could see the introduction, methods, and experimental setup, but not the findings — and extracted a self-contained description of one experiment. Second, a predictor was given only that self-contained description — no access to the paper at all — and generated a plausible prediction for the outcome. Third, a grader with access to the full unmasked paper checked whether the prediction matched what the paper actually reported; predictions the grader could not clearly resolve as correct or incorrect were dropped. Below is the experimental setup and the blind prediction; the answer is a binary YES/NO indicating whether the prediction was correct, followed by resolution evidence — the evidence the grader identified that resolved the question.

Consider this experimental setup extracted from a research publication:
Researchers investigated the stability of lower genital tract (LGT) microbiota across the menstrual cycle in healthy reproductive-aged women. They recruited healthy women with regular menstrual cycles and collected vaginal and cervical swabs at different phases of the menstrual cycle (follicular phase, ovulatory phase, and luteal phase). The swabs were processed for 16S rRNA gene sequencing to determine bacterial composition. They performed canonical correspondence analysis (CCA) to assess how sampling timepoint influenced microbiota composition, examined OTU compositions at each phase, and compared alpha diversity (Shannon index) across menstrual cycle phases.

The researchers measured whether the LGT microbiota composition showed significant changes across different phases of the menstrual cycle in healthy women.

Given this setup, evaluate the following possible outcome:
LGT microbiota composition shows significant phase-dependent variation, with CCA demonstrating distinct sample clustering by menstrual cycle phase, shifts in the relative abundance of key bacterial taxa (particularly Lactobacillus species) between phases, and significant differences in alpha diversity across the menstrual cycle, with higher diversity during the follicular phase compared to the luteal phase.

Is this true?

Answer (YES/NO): NO